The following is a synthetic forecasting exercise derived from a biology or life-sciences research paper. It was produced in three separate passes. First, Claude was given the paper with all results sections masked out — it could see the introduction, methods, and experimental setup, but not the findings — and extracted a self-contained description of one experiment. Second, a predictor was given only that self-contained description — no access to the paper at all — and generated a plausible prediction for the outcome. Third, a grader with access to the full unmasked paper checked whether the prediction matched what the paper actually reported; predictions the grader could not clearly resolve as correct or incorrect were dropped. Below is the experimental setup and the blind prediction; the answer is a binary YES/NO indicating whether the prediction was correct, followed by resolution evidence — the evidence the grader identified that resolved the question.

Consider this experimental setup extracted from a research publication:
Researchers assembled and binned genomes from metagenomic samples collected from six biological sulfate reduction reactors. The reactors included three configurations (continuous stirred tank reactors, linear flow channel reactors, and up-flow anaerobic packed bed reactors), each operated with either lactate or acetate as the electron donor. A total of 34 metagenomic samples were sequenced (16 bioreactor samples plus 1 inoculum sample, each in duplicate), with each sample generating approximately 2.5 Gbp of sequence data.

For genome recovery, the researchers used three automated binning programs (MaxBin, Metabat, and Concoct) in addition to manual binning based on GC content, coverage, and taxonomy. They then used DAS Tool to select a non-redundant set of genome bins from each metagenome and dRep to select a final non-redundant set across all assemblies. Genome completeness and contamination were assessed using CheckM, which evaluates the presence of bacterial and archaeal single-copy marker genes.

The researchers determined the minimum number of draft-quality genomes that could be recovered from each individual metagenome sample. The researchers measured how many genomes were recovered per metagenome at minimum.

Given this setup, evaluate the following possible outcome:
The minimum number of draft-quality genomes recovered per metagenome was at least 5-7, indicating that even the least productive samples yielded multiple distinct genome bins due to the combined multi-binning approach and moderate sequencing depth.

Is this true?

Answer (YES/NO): NO